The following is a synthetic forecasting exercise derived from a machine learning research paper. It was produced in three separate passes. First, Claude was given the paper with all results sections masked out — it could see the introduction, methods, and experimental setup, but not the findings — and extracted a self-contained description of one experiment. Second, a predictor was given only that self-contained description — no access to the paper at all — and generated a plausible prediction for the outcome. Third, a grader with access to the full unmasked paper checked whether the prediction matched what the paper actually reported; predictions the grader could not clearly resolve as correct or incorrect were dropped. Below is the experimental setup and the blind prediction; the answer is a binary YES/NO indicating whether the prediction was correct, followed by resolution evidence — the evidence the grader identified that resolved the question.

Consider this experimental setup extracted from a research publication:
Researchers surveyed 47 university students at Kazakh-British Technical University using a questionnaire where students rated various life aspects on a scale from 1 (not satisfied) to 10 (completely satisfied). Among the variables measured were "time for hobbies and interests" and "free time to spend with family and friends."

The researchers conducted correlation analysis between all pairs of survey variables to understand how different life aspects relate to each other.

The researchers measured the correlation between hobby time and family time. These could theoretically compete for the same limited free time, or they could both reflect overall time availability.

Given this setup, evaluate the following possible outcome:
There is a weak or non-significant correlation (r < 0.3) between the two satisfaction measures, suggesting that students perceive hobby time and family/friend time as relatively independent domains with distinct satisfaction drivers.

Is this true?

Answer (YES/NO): NO